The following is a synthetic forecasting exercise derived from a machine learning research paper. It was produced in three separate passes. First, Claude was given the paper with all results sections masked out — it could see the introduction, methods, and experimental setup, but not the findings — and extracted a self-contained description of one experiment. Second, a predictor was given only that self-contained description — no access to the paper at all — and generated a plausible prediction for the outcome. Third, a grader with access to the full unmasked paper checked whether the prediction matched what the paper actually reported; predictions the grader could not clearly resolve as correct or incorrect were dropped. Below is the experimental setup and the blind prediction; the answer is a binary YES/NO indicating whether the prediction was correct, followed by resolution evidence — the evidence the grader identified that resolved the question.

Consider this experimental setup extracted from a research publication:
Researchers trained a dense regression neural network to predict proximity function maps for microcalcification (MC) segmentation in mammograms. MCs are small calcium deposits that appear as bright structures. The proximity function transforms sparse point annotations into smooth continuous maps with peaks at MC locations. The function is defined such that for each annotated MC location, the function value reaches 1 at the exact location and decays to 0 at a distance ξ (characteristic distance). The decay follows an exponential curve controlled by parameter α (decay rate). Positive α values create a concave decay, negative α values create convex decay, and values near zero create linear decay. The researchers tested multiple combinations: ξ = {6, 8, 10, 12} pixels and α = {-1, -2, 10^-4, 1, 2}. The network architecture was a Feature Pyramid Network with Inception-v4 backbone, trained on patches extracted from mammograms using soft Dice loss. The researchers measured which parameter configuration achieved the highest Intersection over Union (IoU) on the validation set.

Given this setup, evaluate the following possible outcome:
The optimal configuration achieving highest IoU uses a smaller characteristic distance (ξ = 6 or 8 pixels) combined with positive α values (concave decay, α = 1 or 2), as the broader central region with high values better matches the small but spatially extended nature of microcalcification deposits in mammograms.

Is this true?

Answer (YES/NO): YES